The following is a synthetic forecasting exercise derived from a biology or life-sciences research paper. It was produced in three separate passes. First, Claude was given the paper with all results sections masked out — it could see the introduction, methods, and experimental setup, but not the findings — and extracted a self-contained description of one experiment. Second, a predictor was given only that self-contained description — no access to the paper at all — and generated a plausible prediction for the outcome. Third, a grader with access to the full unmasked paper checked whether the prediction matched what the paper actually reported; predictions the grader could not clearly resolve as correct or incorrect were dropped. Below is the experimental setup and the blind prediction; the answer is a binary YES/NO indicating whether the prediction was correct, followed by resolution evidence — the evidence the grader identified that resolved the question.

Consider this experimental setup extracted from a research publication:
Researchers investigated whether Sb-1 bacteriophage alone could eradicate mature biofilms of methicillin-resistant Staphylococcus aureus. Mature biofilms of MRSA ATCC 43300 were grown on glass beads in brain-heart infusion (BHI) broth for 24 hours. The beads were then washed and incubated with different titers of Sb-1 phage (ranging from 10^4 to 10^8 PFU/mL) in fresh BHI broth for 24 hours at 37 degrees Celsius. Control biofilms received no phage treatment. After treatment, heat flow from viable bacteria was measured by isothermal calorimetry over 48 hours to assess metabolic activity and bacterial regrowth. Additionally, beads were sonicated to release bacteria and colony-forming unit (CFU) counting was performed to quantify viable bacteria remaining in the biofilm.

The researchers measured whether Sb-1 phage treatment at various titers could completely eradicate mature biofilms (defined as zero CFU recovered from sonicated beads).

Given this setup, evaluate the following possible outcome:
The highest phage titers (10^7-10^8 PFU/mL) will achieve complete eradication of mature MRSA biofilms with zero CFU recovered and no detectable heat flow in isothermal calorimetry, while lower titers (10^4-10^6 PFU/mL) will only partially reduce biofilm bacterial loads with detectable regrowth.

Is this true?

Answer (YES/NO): NO